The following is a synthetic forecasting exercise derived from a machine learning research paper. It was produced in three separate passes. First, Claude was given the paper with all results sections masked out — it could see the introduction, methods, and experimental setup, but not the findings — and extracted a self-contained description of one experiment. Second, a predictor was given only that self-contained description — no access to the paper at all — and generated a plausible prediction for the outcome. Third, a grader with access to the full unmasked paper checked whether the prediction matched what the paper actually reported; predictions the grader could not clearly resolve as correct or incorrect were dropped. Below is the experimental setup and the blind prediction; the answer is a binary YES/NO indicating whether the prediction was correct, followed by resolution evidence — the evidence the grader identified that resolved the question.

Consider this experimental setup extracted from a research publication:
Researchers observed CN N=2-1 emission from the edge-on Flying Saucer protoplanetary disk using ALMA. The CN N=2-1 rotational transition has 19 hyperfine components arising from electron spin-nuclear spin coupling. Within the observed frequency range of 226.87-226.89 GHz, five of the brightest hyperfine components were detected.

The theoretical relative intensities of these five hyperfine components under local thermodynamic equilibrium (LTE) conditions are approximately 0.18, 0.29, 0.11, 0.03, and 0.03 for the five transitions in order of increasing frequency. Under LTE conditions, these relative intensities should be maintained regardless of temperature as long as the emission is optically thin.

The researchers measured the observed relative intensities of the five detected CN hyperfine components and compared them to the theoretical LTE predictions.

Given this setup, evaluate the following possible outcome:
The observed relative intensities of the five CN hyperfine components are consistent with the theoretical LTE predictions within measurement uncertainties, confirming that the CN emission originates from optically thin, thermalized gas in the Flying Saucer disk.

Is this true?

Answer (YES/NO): NO